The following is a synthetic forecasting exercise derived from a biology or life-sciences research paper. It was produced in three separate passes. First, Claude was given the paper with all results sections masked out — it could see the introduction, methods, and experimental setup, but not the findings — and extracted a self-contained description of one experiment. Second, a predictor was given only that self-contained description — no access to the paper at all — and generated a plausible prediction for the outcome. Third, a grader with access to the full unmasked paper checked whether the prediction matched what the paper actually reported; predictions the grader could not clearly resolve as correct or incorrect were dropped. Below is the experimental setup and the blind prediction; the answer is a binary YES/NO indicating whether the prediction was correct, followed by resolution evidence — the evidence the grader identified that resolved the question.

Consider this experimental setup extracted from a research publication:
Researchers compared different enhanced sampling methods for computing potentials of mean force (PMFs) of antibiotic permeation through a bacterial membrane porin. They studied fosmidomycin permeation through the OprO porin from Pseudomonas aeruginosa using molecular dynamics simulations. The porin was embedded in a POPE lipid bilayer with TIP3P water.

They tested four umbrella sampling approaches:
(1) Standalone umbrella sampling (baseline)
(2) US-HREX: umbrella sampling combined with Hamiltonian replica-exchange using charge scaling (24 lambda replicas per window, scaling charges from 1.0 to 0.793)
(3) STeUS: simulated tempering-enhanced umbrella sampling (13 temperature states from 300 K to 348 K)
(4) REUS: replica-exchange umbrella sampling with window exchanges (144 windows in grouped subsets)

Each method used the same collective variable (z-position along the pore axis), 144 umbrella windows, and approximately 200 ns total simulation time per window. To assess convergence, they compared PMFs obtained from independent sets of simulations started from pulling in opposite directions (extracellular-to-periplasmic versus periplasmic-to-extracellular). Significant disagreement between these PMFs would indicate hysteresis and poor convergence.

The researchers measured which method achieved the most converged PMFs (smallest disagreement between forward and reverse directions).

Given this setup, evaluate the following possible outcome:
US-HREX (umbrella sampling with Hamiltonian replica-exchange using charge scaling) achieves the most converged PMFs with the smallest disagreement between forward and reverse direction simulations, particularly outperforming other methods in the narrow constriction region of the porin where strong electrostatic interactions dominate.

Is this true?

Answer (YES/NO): NO